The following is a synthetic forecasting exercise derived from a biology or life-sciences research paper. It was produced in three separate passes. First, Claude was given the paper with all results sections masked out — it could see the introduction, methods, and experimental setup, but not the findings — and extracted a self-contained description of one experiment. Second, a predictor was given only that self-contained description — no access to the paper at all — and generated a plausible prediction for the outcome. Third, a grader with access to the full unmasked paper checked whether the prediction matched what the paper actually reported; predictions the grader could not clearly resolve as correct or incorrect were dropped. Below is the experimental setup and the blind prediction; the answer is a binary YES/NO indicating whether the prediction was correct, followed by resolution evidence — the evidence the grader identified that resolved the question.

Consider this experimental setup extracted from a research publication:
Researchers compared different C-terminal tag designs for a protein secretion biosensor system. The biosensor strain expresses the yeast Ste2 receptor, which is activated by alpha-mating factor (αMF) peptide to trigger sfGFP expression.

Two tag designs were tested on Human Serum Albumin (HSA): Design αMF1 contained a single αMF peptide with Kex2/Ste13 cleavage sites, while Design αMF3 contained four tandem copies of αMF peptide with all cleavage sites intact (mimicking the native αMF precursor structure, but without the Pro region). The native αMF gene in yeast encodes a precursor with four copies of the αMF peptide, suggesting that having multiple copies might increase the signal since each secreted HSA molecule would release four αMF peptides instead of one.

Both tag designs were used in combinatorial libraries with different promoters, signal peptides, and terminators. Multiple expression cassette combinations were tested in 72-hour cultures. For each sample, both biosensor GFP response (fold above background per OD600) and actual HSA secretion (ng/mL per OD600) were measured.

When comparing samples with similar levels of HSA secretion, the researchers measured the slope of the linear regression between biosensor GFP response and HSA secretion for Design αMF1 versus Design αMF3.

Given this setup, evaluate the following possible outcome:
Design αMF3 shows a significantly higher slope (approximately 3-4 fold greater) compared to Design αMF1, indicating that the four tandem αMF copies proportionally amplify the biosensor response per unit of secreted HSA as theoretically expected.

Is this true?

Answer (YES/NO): NO